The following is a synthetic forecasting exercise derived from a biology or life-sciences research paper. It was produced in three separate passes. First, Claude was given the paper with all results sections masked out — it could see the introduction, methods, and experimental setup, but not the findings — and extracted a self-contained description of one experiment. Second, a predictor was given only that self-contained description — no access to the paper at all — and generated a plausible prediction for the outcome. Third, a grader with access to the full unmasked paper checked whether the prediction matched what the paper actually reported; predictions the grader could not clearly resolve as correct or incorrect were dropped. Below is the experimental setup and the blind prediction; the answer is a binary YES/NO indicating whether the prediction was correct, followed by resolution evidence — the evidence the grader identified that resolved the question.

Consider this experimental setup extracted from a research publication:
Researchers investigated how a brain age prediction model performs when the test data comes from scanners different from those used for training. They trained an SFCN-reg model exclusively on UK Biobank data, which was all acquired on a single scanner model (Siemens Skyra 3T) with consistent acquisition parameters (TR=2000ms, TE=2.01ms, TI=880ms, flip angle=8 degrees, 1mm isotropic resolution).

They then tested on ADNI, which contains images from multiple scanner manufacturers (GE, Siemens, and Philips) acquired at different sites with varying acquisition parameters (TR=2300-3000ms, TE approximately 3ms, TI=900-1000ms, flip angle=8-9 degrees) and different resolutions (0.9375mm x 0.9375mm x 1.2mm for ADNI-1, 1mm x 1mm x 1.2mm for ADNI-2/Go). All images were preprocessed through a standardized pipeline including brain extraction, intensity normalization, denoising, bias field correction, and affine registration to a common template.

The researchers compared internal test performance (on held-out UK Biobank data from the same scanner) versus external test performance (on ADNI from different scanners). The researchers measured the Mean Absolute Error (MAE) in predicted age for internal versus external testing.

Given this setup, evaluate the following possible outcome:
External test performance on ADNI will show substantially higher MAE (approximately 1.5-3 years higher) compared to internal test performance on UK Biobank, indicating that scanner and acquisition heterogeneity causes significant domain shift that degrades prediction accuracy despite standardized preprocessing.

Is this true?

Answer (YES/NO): NO